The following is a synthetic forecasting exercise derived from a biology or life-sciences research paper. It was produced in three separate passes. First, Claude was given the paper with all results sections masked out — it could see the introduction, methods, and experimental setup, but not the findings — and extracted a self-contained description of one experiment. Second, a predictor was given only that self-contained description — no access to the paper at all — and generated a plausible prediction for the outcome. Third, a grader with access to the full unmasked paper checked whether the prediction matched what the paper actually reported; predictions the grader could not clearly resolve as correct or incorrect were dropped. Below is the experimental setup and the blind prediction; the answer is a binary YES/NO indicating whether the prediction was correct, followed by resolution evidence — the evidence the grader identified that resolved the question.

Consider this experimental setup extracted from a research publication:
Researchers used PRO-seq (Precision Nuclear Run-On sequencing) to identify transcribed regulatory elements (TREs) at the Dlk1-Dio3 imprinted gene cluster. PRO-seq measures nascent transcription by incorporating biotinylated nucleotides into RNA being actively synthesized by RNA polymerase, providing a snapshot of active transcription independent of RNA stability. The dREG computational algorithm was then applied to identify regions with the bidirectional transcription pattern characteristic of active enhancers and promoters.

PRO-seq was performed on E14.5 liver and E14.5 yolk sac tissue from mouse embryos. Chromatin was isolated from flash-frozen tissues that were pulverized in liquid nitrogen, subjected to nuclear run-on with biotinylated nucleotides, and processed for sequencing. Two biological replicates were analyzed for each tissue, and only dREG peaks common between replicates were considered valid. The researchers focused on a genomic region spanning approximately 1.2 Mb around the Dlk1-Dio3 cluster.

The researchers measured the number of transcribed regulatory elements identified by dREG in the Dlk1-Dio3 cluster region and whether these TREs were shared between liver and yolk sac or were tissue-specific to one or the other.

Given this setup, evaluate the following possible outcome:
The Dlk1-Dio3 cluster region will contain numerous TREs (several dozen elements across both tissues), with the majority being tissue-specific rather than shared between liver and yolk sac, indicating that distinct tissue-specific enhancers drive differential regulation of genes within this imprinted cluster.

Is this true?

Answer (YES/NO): YES